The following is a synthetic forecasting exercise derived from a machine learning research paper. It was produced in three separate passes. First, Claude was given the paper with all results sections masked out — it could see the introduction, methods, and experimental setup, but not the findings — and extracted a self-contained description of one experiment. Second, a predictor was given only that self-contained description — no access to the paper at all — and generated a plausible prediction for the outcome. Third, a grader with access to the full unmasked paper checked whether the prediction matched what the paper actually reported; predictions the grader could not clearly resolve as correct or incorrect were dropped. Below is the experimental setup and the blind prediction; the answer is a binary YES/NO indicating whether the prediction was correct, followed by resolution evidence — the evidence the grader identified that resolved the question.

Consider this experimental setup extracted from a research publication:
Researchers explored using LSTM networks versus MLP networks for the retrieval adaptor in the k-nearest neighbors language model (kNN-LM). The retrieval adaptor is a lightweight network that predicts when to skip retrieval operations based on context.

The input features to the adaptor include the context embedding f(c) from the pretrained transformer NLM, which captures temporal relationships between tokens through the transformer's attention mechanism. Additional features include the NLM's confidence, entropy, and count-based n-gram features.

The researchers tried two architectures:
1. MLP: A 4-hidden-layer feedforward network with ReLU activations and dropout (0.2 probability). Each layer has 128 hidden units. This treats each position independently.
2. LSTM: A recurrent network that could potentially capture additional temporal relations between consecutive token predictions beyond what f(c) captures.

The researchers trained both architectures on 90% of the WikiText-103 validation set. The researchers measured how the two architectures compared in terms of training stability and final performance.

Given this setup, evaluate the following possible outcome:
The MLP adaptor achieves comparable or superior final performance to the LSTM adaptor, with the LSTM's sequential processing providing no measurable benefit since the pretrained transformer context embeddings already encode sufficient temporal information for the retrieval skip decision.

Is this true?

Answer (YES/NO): YES